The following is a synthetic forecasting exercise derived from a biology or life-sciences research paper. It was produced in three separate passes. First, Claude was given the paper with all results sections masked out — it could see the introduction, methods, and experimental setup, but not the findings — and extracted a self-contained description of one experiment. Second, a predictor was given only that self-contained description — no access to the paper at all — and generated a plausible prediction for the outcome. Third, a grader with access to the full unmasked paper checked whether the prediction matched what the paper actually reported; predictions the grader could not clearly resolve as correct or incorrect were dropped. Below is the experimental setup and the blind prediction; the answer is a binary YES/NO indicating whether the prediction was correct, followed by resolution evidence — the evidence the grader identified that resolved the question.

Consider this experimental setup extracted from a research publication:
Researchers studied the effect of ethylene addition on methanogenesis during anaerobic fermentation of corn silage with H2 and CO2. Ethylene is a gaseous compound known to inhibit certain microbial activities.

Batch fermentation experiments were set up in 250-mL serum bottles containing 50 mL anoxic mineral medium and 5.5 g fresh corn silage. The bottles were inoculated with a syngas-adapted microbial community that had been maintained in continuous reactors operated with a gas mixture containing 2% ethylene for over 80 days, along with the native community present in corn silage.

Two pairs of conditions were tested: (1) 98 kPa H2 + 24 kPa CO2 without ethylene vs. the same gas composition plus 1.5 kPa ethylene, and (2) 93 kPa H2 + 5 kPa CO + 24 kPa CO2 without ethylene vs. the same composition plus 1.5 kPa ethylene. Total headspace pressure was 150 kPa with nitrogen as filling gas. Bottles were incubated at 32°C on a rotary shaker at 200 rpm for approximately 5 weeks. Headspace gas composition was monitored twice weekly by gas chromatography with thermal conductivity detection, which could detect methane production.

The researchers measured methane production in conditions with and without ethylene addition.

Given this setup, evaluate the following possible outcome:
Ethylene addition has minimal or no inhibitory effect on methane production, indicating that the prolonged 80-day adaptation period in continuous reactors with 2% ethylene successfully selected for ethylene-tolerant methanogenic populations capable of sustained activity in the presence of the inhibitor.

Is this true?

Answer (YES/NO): NO